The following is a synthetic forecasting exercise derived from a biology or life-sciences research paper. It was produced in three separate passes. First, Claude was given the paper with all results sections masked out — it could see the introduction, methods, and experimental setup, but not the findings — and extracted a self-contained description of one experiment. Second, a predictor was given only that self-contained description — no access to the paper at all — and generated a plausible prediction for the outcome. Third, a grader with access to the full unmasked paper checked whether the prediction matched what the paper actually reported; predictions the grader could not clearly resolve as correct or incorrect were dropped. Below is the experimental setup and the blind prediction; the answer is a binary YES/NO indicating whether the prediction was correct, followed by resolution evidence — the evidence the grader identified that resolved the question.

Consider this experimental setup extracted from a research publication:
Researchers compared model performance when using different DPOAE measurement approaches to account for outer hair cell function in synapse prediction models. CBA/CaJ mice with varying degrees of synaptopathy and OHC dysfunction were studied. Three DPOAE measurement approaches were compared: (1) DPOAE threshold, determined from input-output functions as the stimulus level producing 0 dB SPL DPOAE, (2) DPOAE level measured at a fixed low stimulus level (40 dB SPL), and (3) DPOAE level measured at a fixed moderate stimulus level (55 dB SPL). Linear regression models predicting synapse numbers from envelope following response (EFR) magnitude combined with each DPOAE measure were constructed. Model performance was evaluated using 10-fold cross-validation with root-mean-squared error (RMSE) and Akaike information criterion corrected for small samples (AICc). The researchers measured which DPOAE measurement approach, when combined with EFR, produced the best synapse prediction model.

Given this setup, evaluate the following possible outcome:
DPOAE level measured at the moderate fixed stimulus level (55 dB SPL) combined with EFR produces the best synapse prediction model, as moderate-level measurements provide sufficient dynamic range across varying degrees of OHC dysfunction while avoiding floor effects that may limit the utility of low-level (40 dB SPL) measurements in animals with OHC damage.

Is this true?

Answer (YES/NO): NO